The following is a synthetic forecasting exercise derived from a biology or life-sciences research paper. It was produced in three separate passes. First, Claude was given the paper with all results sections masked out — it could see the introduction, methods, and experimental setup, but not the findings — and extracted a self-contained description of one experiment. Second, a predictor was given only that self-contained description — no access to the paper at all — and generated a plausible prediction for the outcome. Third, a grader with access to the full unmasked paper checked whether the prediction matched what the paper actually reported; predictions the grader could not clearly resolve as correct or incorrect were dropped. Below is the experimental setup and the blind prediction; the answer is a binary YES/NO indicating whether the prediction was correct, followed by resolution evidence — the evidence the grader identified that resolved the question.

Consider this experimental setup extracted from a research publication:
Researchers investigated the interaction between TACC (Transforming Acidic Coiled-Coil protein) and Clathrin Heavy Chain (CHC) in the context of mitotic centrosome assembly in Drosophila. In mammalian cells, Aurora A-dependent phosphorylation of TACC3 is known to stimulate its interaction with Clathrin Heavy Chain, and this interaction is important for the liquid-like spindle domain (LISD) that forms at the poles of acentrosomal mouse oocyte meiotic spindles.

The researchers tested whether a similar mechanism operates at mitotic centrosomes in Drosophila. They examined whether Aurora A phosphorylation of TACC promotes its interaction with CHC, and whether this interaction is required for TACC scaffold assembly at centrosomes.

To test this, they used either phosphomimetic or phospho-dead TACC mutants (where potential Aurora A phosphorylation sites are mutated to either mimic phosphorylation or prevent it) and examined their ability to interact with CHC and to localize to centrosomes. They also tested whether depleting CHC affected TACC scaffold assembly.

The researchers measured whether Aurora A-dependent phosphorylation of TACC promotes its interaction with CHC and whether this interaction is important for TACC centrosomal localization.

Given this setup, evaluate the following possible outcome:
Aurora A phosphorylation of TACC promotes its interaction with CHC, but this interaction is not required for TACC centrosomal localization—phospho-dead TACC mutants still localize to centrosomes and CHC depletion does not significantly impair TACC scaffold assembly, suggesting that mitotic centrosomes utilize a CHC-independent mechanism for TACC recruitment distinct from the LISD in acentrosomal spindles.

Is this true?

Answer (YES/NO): NO